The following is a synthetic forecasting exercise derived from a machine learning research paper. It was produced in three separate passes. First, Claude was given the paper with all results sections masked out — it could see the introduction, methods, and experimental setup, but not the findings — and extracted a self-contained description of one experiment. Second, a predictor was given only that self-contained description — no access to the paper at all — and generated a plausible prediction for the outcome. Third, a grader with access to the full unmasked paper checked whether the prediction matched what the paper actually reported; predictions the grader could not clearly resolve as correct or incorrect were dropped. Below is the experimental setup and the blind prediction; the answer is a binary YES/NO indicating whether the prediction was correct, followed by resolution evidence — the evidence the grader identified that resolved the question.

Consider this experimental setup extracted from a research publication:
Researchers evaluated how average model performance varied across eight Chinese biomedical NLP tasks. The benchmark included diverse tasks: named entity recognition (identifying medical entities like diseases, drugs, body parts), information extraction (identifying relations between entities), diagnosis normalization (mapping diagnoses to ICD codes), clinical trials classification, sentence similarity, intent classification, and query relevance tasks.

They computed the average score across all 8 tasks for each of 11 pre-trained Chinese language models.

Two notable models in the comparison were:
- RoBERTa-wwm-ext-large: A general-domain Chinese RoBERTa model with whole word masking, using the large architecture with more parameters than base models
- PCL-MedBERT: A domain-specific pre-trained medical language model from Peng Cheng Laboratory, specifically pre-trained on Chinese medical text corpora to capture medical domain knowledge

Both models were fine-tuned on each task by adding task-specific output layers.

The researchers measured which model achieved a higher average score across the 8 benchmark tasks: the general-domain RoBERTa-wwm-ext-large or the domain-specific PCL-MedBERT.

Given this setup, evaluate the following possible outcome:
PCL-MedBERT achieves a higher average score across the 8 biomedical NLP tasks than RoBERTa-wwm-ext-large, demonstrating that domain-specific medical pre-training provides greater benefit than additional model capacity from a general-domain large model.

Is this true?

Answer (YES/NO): NO